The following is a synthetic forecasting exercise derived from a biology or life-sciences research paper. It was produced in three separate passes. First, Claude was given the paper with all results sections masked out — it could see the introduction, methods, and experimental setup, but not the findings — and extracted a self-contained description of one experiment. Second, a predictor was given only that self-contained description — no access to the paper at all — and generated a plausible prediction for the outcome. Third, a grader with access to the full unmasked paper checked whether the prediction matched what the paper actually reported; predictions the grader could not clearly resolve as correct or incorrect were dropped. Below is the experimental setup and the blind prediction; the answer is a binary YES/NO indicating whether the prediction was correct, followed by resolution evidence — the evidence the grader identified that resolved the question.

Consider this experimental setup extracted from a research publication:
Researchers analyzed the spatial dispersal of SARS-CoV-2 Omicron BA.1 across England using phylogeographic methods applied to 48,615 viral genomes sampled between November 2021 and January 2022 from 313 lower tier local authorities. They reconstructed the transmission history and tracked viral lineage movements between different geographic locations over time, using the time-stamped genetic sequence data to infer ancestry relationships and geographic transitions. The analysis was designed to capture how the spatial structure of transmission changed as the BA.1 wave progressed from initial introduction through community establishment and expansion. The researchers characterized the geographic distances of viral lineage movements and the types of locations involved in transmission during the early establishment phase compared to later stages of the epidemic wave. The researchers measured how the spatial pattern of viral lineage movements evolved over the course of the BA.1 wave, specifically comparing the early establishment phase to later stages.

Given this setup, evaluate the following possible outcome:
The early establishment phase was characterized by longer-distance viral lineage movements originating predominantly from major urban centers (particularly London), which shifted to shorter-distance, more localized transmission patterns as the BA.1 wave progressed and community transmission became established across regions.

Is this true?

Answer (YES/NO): NO